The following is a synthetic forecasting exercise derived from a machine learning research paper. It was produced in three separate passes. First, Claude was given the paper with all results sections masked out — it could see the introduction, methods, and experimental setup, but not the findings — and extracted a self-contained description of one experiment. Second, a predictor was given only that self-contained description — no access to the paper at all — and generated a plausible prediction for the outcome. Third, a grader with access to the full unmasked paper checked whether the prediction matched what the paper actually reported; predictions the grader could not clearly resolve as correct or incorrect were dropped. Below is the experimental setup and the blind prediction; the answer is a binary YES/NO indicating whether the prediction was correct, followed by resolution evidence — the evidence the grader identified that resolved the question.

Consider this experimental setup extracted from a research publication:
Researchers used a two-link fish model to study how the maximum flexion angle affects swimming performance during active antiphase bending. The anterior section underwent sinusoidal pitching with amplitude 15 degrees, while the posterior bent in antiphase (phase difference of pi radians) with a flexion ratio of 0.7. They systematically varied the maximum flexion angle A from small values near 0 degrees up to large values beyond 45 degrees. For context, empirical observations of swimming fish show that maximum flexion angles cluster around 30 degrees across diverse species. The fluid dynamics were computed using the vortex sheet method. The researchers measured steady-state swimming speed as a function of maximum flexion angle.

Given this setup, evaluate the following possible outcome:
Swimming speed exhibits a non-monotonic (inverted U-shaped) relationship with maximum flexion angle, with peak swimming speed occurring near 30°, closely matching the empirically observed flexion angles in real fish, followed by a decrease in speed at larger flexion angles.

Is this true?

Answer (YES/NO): NO